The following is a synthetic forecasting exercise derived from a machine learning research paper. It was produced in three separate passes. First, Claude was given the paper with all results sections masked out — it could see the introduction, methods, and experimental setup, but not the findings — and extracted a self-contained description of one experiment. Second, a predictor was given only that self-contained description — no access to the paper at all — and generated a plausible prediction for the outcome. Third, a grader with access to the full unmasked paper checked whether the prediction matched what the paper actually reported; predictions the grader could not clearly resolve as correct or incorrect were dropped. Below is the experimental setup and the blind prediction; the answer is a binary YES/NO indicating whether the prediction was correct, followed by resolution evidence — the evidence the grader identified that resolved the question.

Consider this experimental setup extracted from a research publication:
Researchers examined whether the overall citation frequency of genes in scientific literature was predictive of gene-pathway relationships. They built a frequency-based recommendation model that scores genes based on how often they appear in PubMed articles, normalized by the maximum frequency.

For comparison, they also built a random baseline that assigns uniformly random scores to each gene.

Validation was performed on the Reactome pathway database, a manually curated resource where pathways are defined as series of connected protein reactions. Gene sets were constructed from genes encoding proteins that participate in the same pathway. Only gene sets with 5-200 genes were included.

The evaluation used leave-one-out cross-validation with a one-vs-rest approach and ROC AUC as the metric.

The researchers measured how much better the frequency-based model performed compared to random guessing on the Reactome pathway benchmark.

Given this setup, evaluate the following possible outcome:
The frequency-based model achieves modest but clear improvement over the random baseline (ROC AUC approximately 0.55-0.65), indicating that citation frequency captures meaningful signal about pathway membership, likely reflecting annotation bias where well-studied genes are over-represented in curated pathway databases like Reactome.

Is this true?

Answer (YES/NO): NO